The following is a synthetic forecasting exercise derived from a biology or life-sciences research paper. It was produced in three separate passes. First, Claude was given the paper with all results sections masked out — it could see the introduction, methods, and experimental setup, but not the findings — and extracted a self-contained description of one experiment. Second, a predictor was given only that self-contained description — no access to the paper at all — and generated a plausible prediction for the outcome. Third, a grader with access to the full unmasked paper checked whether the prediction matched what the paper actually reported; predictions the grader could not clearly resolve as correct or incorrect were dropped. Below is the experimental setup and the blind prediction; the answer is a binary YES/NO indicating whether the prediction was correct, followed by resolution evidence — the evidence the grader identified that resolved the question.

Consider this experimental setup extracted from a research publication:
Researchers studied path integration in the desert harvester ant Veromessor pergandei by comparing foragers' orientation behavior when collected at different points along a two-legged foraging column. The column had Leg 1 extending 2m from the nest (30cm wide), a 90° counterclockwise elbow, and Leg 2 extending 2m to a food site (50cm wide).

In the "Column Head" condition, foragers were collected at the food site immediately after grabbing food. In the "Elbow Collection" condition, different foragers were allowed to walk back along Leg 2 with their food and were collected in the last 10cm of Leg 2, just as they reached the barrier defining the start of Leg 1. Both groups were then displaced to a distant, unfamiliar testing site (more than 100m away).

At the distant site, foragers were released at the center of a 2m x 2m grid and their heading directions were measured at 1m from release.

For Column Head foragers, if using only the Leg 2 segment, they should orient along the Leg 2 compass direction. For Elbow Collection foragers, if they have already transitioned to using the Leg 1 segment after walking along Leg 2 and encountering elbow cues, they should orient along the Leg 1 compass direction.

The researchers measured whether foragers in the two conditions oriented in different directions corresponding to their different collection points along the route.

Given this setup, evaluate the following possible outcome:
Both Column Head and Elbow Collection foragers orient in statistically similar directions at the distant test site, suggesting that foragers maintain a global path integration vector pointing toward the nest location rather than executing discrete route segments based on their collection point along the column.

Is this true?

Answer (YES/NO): NO